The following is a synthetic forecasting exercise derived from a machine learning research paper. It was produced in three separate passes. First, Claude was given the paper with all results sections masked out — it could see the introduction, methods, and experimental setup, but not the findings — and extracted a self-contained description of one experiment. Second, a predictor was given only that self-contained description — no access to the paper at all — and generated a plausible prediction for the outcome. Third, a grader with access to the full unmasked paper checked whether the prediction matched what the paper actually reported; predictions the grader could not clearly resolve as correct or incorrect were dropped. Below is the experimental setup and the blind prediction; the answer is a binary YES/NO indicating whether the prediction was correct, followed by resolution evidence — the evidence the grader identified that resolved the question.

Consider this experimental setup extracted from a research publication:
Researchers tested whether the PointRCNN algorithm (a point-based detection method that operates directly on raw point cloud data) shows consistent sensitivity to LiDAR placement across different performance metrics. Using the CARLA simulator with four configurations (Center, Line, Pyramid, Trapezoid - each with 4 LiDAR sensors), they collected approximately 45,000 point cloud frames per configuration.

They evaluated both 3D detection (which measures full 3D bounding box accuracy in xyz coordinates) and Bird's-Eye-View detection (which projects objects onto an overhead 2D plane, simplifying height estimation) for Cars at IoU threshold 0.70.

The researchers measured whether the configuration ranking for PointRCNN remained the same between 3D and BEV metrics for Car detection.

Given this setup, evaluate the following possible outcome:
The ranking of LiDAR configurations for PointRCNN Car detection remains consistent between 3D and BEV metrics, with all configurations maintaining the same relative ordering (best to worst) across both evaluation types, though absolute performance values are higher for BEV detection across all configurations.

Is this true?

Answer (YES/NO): YES